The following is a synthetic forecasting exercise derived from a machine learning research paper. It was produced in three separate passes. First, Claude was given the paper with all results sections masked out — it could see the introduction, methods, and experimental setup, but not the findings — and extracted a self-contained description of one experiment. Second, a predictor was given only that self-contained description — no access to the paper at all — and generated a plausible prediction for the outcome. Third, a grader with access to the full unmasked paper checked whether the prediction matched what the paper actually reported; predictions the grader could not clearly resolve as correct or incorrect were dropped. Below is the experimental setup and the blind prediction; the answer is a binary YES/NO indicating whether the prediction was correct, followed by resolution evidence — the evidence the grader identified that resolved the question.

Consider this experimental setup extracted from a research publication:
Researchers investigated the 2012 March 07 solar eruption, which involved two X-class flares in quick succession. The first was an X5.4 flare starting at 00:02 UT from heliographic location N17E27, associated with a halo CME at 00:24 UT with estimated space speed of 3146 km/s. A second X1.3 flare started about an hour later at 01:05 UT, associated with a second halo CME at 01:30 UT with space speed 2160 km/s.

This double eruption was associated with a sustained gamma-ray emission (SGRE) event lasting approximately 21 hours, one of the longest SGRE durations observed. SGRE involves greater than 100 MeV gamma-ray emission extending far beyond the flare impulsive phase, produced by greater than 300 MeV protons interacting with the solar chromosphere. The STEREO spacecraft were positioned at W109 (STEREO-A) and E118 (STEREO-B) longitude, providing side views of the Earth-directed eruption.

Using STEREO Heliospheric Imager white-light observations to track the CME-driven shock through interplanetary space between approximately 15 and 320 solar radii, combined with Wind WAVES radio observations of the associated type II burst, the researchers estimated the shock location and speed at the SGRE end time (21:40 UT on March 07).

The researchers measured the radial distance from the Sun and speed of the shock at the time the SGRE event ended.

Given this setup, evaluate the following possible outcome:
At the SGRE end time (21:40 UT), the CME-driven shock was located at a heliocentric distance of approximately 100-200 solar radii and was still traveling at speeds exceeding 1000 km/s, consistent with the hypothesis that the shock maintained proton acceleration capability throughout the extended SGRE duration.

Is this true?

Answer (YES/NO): NO